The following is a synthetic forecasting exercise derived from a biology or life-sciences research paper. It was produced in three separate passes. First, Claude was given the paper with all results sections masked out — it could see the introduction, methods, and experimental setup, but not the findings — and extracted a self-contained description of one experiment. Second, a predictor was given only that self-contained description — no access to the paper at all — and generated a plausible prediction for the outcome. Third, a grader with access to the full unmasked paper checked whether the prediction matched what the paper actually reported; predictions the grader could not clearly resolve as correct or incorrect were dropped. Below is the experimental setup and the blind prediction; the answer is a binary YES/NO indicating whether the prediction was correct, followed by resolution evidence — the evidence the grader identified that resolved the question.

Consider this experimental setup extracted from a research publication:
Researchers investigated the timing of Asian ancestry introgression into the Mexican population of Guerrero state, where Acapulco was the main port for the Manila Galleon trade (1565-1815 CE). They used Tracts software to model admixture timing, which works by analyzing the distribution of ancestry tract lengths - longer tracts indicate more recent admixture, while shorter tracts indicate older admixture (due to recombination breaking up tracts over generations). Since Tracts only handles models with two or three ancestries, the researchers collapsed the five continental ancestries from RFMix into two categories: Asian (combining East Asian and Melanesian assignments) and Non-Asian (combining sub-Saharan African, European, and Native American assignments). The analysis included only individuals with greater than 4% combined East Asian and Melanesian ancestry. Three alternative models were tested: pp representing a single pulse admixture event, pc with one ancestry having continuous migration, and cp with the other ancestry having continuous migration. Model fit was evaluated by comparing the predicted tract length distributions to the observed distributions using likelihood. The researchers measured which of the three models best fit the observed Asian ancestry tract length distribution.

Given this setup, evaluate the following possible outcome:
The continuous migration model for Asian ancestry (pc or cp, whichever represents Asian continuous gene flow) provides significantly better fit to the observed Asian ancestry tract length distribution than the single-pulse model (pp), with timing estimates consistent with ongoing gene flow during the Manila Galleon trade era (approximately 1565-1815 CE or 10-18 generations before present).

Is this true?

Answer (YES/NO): NO